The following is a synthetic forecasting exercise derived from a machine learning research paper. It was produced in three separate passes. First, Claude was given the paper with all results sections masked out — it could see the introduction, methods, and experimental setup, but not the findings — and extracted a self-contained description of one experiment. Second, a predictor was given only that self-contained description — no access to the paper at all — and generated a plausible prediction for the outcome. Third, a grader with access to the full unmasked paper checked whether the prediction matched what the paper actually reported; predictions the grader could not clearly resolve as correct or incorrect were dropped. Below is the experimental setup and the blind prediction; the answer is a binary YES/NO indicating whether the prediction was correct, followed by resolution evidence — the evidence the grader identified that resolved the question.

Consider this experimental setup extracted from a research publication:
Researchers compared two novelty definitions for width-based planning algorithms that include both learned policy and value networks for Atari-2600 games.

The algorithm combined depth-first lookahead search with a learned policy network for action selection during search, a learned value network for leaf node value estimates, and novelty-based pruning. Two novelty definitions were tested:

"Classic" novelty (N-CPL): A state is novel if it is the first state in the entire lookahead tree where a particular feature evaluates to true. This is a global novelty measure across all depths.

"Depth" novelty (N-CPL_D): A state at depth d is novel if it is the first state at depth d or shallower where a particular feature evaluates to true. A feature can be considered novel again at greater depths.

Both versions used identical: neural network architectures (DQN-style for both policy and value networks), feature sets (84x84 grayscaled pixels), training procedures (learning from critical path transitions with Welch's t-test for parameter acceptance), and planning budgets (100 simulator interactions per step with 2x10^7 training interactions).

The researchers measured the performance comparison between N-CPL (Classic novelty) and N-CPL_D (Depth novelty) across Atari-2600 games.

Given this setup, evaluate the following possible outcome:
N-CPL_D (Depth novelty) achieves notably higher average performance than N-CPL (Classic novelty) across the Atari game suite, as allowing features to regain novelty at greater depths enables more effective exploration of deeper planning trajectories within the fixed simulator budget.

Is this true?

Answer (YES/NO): NO